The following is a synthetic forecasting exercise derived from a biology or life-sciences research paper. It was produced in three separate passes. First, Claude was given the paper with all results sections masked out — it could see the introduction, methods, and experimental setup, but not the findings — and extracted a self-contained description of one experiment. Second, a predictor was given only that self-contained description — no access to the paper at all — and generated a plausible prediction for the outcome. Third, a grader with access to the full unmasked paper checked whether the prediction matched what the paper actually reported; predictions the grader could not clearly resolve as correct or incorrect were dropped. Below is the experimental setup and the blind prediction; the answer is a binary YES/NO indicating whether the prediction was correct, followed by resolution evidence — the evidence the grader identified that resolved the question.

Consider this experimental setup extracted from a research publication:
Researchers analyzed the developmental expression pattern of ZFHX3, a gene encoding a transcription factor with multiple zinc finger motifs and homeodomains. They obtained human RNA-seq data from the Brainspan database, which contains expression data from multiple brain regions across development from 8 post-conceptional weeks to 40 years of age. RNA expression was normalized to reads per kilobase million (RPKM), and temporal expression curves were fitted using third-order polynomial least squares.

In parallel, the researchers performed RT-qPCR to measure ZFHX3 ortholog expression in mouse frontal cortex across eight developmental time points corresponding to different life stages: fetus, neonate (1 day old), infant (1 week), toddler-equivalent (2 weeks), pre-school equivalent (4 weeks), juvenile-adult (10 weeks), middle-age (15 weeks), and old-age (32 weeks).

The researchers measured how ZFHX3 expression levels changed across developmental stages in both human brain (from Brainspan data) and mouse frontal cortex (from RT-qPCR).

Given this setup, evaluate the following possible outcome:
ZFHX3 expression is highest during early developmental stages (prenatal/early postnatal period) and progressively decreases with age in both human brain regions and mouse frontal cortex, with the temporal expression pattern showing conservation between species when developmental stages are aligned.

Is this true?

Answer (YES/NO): YES